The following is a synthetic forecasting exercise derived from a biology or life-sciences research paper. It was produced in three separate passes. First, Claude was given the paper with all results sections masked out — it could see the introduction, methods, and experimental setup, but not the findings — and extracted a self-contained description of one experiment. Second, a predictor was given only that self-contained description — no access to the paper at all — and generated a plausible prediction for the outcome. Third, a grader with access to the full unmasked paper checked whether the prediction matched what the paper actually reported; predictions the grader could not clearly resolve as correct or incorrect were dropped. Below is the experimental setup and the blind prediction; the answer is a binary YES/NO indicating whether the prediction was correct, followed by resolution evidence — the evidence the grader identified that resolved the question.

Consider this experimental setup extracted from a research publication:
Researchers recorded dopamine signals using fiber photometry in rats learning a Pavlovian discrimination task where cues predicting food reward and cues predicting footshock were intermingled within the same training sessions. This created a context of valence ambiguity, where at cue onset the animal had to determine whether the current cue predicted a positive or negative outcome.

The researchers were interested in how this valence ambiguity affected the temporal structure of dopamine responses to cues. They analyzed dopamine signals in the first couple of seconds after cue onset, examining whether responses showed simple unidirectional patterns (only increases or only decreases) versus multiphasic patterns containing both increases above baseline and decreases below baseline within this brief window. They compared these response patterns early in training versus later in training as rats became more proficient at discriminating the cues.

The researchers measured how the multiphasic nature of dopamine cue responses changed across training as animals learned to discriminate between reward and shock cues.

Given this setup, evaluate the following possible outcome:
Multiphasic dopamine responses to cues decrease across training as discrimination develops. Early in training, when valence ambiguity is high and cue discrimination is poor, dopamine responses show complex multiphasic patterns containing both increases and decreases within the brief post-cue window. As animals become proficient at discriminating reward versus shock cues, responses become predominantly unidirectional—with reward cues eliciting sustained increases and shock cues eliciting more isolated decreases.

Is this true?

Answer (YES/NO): YES